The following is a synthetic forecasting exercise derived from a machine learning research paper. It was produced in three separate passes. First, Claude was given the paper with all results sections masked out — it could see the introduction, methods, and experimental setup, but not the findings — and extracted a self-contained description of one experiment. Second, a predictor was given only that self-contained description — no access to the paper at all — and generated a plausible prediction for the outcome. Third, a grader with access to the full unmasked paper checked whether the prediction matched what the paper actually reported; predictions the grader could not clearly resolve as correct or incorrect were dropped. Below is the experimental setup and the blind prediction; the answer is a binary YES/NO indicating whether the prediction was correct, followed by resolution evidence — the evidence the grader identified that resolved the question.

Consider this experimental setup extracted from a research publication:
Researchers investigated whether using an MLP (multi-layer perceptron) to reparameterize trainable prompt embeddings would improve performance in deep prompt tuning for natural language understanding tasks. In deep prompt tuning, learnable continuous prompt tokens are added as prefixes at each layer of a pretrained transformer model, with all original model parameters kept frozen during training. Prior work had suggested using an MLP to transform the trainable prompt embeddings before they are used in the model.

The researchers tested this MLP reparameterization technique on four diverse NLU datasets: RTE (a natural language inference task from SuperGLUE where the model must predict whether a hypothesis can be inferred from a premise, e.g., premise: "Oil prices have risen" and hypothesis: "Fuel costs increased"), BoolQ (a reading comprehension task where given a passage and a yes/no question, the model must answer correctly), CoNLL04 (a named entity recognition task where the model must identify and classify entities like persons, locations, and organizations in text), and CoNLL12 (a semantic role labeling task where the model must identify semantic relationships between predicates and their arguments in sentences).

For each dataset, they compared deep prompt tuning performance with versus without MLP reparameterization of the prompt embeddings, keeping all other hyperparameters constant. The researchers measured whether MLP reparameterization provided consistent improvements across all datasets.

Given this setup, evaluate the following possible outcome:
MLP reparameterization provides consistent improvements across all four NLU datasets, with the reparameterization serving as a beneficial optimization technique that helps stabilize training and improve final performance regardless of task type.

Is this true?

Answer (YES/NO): NO